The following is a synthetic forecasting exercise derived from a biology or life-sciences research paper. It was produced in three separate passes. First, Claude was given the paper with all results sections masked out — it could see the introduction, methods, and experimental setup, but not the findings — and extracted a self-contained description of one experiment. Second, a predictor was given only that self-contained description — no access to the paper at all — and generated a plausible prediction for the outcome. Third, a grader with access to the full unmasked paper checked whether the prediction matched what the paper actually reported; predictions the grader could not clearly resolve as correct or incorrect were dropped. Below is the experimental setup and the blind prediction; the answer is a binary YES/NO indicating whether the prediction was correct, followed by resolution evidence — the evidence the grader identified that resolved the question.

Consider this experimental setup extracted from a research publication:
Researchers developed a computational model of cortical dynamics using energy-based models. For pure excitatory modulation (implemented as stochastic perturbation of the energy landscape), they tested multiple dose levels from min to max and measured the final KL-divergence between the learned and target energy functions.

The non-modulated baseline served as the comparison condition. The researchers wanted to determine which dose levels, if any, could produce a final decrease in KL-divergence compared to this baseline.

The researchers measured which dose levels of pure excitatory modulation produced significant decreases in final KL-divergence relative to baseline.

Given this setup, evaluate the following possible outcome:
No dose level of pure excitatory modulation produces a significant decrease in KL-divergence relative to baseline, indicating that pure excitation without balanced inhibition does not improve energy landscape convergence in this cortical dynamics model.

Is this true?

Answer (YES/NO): NO